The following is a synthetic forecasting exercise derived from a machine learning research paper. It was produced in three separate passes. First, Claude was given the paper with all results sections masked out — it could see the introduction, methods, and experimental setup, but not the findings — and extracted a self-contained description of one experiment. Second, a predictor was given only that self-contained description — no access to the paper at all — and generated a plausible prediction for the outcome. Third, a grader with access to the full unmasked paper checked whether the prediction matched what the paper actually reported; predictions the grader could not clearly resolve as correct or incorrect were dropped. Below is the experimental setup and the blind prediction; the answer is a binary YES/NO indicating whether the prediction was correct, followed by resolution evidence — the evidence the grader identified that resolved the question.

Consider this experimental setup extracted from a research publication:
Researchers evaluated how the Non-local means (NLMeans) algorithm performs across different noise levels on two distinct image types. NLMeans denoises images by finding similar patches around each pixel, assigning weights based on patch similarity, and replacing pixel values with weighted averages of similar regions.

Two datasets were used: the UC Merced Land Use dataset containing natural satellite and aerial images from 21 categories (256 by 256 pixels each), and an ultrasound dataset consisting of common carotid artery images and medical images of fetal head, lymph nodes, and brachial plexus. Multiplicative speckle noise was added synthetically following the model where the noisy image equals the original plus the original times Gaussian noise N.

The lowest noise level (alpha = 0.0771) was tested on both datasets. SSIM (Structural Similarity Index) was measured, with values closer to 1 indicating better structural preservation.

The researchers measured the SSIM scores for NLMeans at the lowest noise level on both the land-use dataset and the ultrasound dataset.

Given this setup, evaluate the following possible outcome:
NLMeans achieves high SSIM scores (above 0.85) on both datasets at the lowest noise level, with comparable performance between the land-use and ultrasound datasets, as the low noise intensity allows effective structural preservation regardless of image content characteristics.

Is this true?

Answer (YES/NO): NO